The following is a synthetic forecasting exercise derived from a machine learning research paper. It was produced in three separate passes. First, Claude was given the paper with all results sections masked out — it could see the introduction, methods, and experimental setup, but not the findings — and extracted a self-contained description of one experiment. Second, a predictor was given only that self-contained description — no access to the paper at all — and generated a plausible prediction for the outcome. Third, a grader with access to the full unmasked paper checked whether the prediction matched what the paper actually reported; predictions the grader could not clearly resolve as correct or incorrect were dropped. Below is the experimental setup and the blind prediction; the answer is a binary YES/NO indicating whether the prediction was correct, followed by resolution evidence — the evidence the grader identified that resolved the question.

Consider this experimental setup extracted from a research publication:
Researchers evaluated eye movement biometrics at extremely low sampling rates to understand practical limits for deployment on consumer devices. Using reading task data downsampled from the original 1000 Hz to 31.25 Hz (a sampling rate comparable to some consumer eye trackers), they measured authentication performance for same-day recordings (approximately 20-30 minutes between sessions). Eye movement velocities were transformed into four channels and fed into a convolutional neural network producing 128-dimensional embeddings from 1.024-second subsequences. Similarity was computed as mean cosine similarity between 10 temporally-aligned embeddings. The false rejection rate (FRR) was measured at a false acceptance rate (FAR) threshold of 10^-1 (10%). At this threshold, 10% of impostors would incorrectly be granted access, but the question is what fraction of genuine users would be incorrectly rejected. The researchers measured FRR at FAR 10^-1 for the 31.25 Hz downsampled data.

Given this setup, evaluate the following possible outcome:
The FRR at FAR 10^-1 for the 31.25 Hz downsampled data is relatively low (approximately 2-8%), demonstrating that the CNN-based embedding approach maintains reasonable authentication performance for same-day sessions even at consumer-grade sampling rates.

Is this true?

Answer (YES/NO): NO